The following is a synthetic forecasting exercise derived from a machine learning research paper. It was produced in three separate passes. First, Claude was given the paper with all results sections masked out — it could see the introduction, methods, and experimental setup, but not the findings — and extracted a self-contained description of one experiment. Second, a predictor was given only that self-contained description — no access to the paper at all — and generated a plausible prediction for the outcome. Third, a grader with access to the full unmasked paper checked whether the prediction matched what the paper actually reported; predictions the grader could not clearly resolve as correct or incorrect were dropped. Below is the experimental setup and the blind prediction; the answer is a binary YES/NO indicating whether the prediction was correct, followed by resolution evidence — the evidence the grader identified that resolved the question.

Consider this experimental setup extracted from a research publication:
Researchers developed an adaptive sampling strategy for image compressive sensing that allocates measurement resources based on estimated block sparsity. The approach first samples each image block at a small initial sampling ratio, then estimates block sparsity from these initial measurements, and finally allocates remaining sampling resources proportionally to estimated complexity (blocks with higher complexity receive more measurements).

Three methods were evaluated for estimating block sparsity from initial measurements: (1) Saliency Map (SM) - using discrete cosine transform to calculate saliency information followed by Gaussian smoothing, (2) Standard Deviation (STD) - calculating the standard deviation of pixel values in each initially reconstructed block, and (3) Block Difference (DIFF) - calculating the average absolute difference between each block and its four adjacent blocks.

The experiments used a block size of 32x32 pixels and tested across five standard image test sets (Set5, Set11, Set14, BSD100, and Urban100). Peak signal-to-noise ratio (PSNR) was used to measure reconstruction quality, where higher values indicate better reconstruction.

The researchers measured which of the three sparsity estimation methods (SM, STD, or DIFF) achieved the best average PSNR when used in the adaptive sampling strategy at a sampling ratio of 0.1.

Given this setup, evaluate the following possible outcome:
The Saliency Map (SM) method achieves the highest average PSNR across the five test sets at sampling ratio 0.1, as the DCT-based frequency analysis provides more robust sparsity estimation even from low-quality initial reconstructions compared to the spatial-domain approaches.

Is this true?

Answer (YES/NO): NO